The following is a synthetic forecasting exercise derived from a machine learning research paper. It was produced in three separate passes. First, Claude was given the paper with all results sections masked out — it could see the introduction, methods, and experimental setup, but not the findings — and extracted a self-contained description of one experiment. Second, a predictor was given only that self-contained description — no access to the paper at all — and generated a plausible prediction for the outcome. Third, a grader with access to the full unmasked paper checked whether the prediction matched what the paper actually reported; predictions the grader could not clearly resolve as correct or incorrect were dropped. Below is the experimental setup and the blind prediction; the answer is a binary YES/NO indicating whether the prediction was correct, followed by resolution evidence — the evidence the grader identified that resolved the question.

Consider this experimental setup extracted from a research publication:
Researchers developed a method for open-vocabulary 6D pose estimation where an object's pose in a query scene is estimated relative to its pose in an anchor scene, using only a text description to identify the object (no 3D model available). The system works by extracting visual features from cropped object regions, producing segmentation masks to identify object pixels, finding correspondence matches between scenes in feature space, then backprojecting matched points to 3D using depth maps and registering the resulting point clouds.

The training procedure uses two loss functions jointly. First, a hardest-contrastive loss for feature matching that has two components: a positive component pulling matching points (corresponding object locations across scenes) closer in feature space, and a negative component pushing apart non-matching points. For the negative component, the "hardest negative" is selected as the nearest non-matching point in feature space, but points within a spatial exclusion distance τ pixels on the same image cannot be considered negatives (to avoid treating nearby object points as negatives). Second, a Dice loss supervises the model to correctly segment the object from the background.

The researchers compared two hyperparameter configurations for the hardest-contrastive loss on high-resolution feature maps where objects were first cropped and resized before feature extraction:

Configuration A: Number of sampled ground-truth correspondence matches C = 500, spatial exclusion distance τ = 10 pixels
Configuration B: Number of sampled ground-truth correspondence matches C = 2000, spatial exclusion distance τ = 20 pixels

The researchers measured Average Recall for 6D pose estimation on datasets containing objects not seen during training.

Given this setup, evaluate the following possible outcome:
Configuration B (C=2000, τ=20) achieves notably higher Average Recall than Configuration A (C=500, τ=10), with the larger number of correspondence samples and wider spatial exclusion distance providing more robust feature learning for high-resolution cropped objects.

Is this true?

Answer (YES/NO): YES